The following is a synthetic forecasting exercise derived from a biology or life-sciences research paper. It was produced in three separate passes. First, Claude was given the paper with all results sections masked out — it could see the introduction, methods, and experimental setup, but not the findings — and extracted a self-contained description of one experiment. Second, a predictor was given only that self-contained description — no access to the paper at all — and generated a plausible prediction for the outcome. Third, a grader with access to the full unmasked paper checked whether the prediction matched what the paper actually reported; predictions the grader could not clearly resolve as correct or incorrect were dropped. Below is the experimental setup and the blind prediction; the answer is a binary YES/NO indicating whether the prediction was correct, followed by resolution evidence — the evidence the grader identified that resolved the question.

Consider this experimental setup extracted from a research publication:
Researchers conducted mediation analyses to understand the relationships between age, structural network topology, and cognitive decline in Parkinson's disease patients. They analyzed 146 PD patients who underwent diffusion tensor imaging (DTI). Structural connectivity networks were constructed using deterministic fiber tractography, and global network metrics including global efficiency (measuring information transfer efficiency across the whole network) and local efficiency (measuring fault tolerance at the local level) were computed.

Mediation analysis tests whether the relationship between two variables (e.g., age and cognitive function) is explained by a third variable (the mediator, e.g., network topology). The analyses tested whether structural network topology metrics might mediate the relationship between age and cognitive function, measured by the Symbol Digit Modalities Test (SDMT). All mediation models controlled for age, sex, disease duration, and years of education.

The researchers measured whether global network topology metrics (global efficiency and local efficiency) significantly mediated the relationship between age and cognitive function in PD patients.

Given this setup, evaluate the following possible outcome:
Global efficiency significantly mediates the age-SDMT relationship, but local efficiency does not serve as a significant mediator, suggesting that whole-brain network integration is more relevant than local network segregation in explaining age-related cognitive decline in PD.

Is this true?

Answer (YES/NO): NO